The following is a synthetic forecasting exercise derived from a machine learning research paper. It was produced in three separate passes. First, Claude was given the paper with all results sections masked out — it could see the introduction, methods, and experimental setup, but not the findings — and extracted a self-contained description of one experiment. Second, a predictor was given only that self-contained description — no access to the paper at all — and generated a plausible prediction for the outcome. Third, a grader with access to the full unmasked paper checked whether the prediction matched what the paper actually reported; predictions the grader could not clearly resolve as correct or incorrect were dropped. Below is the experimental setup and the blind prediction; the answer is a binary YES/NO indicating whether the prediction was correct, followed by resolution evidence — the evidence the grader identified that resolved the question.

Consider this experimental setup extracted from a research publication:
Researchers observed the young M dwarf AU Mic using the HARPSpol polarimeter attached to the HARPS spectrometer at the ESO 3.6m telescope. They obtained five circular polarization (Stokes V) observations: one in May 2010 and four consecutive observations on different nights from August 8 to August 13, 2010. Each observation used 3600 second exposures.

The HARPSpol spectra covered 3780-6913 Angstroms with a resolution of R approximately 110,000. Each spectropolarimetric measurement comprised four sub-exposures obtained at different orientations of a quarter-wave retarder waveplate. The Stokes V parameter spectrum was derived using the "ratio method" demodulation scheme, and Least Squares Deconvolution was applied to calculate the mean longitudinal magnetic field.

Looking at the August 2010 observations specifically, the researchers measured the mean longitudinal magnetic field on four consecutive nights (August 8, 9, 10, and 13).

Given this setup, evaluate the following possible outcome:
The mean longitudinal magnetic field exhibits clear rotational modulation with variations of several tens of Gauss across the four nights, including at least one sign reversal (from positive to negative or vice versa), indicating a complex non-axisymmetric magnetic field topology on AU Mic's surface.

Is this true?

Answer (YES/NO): YES